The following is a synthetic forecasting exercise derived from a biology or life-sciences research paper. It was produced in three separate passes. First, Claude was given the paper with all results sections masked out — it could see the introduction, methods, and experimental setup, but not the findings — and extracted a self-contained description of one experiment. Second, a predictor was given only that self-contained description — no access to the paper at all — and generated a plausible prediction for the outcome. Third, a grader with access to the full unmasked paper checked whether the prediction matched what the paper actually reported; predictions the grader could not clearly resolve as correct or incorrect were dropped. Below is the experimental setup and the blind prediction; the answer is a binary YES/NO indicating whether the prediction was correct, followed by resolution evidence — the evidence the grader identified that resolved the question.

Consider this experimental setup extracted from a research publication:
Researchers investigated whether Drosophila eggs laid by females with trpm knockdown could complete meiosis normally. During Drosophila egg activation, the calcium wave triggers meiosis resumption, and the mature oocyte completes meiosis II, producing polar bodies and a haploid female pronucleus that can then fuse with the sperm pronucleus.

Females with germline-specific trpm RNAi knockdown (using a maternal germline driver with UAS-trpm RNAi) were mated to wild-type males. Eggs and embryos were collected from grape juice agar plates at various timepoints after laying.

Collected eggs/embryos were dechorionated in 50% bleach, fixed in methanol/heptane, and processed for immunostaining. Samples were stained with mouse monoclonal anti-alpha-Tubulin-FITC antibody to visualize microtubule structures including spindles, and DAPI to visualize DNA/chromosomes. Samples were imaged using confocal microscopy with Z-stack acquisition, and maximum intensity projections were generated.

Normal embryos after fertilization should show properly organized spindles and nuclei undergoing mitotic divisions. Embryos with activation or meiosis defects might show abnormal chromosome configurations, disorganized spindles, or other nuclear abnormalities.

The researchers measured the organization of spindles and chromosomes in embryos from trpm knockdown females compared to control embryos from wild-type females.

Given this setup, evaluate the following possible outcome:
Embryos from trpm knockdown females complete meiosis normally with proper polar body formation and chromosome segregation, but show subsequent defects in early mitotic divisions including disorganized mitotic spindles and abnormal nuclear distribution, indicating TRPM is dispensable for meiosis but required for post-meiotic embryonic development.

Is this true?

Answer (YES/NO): NO